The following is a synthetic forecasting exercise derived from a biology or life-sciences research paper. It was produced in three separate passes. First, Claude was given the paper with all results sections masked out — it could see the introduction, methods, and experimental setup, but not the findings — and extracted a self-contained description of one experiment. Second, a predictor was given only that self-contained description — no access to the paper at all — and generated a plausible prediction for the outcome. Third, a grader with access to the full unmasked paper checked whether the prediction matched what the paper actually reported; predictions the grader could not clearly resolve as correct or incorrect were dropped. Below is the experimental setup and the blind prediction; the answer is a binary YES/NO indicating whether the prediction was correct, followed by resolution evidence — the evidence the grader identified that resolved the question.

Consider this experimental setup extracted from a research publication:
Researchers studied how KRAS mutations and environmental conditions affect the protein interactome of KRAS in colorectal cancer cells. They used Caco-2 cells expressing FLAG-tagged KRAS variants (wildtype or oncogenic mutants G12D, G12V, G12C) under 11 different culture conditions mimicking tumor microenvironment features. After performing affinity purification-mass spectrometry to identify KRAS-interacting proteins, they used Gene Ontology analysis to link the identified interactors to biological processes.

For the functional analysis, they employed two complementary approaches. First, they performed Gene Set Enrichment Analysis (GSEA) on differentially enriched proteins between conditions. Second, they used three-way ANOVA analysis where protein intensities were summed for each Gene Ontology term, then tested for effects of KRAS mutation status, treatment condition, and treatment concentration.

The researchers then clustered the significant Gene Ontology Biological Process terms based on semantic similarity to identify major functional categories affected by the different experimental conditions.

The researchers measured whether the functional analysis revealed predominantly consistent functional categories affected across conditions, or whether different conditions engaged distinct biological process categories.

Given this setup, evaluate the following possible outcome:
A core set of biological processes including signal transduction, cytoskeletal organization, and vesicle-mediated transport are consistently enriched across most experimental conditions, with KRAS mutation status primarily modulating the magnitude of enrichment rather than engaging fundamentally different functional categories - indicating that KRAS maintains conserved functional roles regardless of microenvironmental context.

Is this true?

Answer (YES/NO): NO